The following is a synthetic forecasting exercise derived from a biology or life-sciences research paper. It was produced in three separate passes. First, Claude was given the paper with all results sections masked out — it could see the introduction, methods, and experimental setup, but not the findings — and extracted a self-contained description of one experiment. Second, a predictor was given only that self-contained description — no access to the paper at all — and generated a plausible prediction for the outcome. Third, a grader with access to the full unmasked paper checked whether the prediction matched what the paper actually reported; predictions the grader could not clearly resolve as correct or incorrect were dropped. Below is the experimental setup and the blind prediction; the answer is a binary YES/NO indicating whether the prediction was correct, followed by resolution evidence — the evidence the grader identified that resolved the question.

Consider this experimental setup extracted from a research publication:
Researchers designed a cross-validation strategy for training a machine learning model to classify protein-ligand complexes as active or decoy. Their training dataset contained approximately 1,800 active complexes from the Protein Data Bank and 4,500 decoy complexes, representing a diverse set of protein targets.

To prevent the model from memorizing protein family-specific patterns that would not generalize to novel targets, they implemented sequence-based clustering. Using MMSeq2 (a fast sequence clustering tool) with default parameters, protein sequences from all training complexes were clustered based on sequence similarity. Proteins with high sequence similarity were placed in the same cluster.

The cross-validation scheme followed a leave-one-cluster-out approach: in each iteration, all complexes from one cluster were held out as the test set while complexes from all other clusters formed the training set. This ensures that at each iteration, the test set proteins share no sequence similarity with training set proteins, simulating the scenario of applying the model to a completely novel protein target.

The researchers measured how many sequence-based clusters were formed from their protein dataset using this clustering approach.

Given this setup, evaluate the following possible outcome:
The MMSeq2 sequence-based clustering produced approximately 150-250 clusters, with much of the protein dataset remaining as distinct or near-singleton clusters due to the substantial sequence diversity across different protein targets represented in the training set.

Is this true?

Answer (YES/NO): NO